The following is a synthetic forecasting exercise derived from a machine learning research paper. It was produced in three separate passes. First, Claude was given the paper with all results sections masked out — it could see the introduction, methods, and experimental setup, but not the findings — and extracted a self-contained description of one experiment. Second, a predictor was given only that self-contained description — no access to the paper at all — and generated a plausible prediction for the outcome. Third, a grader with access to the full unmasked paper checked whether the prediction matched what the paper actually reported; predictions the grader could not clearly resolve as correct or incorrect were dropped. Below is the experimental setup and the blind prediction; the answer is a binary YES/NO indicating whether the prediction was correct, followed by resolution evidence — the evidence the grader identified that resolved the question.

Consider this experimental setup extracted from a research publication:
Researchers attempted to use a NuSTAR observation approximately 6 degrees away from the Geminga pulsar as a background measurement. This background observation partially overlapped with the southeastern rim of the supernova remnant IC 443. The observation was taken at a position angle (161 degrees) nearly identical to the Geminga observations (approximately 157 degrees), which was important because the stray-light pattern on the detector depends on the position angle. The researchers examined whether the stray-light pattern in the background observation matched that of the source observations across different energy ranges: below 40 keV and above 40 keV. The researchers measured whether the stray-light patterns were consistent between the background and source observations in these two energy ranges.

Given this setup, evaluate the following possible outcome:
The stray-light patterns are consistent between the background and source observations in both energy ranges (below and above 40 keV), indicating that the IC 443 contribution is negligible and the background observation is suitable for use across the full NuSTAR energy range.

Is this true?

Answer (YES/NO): NO